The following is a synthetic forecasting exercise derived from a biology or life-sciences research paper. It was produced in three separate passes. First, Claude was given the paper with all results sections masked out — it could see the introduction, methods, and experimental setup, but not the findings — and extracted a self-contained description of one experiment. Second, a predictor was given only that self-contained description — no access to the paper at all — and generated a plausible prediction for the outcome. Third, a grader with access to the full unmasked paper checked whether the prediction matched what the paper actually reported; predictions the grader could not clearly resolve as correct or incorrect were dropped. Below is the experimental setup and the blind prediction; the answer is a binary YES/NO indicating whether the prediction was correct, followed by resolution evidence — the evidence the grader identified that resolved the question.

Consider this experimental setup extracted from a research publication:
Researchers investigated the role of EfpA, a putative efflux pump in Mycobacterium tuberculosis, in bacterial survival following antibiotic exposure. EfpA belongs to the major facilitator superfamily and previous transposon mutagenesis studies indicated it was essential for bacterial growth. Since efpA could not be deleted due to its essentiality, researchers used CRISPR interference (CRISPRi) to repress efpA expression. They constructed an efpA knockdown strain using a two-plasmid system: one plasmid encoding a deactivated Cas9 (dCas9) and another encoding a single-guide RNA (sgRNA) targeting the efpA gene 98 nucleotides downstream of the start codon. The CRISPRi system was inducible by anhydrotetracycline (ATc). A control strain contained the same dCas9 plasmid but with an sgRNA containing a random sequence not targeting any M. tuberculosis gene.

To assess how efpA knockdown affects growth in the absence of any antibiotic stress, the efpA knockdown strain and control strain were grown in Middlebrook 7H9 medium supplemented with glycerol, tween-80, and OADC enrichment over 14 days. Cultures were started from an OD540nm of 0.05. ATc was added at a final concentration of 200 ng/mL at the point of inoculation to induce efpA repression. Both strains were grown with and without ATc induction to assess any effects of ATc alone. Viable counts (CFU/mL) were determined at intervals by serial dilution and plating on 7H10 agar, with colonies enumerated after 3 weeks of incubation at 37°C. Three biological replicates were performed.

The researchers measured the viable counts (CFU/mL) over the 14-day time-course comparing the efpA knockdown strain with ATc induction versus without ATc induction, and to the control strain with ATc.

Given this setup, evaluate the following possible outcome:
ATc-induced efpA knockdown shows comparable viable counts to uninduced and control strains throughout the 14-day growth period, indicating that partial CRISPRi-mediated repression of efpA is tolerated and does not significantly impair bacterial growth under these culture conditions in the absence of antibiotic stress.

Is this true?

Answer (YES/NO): NO